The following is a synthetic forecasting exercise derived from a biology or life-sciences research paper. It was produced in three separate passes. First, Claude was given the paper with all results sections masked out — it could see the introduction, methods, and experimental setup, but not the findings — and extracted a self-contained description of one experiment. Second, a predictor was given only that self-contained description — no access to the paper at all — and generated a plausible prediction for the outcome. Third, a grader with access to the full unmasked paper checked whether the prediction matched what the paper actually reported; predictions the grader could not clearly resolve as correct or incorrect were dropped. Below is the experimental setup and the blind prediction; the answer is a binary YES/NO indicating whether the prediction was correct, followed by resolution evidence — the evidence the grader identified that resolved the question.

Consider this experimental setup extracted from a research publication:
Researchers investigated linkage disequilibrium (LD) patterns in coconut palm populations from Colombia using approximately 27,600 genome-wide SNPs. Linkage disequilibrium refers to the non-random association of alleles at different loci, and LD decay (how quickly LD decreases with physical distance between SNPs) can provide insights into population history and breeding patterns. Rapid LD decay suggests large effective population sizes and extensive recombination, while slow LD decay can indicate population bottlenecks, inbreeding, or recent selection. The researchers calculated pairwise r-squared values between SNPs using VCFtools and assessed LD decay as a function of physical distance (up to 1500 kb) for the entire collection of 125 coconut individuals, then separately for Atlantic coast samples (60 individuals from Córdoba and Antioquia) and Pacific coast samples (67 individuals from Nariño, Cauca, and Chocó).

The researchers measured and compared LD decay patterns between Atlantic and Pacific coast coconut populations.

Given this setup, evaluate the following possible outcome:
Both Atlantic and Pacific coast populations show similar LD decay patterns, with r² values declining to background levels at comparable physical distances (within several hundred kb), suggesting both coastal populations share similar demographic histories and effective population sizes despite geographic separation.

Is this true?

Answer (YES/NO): NO